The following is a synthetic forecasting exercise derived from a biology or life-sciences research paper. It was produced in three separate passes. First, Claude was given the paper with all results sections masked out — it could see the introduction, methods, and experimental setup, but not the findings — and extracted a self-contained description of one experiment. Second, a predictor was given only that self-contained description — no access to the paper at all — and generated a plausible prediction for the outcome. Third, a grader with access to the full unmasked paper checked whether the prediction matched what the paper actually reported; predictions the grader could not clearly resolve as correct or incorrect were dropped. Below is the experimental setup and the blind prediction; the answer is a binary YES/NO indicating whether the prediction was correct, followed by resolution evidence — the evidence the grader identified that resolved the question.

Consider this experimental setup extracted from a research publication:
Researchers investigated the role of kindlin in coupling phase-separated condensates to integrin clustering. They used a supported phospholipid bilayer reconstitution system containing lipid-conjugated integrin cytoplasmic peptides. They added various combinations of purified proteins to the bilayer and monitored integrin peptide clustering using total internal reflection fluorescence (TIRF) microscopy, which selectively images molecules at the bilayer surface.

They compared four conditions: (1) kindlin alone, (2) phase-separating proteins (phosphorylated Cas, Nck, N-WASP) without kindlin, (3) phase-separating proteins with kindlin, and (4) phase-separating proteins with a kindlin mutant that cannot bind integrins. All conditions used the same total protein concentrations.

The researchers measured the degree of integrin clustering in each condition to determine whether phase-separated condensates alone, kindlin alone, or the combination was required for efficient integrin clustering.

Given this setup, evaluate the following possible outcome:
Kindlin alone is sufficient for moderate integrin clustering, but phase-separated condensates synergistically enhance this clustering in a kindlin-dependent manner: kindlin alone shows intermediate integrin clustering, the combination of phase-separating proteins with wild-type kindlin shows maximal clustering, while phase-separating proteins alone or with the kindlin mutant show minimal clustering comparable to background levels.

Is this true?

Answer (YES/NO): NO